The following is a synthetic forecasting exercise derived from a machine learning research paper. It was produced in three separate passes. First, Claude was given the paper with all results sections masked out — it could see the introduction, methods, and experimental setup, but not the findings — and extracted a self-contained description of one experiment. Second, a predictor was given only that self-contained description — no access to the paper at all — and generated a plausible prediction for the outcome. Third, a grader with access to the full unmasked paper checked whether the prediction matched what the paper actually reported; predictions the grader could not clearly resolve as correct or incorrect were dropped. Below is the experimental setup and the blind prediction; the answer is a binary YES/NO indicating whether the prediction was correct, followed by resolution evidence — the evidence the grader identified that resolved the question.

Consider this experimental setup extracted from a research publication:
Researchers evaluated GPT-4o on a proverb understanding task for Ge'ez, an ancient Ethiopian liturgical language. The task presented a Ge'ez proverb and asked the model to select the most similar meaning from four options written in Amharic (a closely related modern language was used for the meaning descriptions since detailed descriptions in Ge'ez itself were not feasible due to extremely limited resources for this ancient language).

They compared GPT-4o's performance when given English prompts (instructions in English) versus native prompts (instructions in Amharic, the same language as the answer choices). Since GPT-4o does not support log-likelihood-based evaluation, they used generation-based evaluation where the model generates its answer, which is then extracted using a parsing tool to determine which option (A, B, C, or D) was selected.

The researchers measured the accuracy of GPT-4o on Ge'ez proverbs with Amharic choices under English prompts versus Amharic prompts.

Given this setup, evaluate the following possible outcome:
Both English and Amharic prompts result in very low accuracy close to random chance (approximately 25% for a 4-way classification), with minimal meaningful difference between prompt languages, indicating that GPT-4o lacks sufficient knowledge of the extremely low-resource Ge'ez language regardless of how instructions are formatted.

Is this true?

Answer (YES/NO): NO